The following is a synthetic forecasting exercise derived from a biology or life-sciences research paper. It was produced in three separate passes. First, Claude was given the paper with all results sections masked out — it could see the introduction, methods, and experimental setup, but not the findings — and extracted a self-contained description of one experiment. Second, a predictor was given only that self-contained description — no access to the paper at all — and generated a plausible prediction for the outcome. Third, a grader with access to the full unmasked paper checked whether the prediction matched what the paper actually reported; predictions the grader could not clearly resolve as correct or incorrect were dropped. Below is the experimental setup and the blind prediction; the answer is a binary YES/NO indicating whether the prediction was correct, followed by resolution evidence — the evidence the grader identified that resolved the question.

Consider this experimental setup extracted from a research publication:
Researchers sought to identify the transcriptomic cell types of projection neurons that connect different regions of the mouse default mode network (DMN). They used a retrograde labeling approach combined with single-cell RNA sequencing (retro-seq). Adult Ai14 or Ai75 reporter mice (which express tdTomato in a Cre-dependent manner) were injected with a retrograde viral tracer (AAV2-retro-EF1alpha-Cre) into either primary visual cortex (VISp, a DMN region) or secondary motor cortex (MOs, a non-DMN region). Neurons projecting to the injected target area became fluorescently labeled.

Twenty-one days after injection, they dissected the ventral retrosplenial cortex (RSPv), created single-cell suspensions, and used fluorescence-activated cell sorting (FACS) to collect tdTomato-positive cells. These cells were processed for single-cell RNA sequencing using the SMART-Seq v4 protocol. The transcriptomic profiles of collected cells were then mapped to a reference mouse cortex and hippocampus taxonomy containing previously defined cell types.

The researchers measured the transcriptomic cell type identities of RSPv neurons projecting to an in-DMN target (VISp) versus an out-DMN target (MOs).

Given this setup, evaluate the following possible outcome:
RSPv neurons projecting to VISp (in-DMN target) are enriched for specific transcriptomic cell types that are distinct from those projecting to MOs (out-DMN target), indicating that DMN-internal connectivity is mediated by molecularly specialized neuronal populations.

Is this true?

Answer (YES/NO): NO